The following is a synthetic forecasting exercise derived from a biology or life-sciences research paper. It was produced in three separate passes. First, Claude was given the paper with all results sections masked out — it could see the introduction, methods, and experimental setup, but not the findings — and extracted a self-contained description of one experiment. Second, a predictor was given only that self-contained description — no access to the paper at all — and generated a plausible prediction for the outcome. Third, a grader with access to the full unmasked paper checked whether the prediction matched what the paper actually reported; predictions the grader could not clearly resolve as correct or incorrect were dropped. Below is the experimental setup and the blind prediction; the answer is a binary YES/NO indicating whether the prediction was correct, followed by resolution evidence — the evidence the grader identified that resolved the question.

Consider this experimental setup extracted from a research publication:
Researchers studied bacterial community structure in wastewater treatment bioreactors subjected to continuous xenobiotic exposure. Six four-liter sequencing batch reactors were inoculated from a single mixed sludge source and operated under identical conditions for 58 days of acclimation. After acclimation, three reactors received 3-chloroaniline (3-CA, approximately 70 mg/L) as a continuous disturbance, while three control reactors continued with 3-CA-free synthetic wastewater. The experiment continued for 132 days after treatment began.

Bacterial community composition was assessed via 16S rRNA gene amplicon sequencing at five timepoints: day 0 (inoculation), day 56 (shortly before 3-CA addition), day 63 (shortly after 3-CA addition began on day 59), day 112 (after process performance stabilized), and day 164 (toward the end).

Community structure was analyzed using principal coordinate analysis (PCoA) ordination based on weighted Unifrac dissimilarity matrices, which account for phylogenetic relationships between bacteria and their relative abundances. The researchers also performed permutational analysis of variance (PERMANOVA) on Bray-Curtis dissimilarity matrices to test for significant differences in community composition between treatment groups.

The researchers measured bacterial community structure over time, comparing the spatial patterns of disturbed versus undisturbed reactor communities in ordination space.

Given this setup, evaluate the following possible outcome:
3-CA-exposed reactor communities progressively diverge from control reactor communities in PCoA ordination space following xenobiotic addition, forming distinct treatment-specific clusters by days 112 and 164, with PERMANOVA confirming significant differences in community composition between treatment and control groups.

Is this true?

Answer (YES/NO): YES